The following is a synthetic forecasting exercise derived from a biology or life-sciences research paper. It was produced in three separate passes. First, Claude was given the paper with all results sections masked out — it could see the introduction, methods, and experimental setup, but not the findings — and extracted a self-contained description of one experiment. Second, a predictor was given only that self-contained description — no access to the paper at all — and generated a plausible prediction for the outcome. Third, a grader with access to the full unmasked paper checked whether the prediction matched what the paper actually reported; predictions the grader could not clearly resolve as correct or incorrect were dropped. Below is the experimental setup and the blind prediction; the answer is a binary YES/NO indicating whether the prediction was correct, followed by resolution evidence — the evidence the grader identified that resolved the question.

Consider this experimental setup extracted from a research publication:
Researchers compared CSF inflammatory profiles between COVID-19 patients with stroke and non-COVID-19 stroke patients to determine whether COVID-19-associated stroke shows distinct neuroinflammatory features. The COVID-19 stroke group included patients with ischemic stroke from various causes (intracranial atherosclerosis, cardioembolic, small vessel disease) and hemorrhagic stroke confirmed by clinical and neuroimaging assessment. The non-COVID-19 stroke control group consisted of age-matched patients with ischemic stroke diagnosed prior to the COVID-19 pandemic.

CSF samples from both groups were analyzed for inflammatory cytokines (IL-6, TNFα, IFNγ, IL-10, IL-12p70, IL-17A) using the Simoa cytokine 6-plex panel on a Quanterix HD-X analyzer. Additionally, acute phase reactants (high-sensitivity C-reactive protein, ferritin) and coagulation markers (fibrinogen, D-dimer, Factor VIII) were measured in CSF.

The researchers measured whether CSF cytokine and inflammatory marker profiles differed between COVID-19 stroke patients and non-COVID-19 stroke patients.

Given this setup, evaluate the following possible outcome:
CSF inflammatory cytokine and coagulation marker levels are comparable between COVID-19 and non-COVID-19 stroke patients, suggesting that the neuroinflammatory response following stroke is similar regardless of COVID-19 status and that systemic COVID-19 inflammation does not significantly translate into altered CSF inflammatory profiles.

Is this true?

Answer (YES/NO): YES